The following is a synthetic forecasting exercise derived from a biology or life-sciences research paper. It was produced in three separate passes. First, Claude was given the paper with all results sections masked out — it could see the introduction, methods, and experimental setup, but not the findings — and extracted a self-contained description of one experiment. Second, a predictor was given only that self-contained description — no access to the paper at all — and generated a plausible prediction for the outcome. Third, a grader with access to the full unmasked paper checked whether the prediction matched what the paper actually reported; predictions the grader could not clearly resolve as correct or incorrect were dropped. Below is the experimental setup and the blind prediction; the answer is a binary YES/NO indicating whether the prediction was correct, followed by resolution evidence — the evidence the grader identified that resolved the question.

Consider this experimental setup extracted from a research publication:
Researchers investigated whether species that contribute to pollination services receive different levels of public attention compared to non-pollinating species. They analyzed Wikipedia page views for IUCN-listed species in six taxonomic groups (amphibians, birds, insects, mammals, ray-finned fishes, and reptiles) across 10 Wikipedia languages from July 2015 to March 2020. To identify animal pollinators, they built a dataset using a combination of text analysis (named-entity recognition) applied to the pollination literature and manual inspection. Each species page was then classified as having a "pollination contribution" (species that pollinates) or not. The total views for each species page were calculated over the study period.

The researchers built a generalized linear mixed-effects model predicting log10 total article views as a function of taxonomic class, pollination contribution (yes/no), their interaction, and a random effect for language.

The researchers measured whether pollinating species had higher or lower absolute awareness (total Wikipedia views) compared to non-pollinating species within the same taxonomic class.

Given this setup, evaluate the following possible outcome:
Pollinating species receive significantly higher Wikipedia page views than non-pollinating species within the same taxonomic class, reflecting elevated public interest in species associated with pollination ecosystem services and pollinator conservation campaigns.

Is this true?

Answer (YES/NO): NO